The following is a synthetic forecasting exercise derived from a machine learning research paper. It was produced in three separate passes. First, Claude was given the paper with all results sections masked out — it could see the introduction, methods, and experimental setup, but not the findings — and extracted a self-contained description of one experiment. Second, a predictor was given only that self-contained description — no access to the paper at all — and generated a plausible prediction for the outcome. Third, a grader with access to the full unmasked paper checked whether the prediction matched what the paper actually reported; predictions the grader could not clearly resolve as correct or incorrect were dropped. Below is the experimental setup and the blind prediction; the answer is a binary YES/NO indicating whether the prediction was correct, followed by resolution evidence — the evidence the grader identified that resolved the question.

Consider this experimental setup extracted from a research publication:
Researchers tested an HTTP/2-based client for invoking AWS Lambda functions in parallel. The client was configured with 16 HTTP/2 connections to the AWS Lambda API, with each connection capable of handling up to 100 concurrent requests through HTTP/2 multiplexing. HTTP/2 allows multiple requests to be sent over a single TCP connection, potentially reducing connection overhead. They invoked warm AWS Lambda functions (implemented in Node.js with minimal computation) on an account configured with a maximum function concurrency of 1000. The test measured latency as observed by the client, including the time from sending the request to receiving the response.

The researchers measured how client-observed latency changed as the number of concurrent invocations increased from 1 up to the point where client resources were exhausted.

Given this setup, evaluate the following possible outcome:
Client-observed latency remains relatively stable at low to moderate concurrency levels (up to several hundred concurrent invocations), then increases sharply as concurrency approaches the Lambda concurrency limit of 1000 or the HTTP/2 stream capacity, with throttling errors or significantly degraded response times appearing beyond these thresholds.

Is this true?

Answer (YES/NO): NO